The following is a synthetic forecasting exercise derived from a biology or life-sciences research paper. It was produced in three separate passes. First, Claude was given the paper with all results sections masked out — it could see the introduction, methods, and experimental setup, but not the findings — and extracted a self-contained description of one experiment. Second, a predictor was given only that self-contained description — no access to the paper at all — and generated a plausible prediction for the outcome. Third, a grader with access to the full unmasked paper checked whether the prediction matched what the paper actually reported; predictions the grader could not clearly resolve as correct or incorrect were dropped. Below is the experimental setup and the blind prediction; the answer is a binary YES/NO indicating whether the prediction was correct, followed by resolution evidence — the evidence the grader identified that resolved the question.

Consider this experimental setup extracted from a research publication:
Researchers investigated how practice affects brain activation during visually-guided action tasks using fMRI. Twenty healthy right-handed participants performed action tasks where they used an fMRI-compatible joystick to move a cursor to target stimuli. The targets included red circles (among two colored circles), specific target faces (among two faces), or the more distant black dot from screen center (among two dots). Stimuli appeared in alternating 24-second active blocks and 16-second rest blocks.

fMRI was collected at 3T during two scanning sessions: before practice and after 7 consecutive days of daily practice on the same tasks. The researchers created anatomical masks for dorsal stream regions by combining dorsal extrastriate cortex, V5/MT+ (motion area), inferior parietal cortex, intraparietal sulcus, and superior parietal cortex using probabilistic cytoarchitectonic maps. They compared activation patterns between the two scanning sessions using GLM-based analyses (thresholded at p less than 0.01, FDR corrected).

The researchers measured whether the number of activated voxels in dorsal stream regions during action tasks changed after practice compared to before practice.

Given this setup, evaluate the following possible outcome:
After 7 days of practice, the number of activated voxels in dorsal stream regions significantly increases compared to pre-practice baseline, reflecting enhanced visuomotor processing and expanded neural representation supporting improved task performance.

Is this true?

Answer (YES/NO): NO